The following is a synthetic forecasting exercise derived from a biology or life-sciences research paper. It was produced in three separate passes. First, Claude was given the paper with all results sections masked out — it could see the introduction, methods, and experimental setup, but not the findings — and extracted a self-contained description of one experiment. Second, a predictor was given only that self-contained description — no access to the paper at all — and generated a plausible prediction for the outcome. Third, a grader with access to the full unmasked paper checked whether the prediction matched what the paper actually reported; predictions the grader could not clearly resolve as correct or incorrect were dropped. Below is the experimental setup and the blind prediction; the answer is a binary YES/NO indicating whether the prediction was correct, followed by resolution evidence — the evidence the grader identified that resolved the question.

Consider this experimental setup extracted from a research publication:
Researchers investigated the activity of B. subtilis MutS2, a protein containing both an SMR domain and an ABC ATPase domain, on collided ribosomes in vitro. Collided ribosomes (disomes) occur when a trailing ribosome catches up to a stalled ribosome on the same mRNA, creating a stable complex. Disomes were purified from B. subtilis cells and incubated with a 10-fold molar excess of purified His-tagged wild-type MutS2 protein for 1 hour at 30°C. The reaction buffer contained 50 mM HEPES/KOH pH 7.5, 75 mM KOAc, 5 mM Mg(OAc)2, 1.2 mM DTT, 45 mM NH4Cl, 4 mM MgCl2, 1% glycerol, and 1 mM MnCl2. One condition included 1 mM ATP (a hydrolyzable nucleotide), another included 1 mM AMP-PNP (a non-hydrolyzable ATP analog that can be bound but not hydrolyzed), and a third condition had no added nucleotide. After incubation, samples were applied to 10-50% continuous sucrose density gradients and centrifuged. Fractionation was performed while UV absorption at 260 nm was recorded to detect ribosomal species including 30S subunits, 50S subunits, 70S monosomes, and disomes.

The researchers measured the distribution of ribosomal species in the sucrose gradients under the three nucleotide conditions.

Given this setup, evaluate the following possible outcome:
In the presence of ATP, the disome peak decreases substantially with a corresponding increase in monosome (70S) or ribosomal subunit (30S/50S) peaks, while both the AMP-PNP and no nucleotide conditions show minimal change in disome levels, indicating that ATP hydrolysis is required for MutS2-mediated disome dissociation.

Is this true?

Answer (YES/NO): YES